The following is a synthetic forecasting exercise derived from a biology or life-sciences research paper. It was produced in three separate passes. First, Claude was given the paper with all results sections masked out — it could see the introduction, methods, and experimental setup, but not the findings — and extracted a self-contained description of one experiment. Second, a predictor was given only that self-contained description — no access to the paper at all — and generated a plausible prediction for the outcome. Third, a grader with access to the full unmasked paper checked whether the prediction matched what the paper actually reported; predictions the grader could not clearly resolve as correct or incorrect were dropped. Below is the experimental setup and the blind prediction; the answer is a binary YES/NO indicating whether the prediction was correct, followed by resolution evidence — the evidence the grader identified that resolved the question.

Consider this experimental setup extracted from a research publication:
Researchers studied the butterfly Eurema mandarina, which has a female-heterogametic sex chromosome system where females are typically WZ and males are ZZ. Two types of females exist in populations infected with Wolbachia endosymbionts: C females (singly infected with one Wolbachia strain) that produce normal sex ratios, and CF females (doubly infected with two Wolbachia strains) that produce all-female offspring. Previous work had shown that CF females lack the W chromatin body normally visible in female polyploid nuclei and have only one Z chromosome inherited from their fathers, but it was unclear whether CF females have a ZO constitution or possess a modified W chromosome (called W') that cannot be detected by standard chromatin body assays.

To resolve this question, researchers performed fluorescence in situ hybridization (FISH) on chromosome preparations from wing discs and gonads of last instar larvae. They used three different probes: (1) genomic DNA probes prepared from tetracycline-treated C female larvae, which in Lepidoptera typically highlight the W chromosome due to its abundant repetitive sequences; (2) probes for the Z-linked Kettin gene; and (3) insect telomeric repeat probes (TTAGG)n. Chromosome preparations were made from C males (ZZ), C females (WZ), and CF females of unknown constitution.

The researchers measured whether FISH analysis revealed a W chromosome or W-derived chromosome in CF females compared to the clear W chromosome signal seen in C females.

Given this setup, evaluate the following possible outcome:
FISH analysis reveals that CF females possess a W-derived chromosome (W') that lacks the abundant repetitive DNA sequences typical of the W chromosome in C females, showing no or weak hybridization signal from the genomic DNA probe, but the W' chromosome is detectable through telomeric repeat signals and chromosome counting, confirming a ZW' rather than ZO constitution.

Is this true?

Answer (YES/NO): NO